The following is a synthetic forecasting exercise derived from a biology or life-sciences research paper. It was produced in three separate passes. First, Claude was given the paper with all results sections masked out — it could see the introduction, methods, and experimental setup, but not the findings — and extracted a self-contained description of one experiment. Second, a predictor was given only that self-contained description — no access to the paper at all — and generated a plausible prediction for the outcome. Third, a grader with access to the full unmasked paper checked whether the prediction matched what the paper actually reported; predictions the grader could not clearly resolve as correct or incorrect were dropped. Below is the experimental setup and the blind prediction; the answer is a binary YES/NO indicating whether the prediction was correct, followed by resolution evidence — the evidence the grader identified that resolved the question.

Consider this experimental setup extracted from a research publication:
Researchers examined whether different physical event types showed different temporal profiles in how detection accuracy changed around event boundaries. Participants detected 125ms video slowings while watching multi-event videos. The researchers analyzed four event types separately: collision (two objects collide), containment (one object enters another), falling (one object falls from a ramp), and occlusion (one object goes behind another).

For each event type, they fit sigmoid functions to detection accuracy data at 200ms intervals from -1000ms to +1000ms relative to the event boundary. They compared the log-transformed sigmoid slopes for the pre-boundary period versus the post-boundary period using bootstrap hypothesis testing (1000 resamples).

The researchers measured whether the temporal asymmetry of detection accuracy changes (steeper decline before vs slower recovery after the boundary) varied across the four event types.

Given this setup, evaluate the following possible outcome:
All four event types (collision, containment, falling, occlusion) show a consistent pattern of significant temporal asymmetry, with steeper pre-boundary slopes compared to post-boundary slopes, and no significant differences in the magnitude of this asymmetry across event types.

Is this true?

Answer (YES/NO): NO